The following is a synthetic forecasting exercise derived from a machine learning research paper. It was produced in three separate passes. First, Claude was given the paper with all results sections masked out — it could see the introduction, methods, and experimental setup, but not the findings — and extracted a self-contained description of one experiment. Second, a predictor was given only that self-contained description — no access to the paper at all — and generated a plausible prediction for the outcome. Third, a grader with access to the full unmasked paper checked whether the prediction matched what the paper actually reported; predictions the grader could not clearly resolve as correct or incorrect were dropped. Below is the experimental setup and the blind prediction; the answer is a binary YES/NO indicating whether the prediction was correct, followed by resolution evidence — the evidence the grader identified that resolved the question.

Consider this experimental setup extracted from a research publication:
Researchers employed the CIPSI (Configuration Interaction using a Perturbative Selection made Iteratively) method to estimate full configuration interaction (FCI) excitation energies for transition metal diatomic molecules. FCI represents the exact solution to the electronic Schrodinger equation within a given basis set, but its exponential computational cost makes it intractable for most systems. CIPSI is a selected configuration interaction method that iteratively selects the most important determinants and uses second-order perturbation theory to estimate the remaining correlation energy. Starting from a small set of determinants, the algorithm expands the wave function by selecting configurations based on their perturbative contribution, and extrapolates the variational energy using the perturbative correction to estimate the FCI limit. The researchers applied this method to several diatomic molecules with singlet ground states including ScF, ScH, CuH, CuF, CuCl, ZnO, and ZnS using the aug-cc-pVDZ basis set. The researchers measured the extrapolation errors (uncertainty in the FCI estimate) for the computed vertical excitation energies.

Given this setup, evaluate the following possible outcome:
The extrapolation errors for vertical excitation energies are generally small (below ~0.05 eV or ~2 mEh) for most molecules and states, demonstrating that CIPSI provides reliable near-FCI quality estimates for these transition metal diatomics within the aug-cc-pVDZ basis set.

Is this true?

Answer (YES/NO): YES